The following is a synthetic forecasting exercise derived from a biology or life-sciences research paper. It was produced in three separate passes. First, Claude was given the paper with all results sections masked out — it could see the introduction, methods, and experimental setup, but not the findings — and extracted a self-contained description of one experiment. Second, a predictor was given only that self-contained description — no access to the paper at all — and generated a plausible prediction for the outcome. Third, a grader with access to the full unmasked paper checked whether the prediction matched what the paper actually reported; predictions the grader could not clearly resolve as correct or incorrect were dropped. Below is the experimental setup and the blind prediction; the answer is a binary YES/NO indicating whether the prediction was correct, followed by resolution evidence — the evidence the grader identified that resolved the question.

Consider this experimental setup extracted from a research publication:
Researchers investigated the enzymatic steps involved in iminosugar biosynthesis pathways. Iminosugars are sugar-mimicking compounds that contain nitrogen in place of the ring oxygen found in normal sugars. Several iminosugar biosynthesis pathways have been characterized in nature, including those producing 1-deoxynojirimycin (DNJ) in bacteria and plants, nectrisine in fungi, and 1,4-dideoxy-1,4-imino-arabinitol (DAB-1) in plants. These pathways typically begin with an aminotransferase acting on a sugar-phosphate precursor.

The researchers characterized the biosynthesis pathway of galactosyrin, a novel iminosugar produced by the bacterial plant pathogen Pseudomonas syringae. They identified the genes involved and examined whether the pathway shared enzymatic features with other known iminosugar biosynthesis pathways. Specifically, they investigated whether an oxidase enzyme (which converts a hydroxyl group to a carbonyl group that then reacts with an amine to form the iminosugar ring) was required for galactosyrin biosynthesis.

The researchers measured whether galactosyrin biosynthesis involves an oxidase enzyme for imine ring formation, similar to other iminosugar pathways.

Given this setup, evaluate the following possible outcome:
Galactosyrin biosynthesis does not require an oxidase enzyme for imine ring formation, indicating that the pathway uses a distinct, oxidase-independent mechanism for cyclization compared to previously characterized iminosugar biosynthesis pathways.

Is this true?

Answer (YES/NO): NO